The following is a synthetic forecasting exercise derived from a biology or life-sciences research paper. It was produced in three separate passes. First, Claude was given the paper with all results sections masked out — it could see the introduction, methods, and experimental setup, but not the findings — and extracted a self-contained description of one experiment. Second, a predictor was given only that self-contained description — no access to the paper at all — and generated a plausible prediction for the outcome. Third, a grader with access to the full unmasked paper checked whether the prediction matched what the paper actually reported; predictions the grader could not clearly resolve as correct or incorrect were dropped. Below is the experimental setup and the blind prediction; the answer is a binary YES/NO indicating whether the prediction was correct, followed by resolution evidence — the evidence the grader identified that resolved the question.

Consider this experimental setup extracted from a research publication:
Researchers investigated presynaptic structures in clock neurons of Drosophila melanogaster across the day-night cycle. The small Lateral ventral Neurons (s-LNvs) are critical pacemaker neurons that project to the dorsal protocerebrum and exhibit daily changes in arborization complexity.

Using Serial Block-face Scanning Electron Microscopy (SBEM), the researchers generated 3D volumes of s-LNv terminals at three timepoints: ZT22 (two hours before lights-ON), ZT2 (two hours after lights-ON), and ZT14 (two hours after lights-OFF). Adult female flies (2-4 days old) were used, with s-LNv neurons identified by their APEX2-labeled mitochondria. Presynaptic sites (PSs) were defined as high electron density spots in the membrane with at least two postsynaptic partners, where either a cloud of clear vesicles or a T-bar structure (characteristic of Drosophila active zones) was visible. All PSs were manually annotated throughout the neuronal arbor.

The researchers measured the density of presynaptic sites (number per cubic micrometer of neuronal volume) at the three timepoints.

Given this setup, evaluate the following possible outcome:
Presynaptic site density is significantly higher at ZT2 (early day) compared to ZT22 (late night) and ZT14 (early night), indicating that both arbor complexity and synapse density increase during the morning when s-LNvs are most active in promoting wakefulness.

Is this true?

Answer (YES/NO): NO